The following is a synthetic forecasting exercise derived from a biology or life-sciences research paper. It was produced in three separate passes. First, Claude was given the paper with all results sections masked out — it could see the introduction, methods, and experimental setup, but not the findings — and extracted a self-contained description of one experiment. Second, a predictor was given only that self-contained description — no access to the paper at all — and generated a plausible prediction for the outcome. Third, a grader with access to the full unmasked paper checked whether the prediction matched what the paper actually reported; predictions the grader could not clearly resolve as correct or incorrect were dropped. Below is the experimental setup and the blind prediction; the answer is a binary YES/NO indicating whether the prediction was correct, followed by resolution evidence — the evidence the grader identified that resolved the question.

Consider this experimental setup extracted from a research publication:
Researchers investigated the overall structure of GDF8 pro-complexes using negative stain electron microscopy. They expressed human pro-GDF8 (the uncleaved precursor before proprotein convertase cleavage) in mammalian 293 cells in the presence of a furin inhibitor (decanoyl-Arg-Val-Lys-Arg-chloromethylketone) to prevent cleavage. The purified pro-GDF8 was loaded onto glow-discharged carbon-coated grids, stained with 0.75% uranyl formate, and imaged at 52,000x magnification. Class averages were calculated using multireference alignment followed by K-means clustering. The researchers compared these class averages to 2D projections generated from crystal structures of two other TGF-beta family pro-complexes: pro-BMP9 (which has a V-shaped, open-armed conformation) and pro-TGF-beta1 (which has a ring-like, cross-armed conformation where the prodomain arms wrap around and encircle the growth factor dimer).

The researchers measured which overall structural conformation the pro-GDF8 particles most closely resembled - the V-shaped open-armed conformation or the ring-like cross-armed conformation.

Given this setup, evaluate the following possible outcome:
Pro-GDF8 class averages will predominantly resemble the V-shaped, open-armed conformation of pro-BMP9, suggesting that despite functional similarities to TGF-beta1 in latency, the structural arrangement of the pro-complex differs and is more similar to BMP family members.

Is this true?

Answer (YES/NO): YES